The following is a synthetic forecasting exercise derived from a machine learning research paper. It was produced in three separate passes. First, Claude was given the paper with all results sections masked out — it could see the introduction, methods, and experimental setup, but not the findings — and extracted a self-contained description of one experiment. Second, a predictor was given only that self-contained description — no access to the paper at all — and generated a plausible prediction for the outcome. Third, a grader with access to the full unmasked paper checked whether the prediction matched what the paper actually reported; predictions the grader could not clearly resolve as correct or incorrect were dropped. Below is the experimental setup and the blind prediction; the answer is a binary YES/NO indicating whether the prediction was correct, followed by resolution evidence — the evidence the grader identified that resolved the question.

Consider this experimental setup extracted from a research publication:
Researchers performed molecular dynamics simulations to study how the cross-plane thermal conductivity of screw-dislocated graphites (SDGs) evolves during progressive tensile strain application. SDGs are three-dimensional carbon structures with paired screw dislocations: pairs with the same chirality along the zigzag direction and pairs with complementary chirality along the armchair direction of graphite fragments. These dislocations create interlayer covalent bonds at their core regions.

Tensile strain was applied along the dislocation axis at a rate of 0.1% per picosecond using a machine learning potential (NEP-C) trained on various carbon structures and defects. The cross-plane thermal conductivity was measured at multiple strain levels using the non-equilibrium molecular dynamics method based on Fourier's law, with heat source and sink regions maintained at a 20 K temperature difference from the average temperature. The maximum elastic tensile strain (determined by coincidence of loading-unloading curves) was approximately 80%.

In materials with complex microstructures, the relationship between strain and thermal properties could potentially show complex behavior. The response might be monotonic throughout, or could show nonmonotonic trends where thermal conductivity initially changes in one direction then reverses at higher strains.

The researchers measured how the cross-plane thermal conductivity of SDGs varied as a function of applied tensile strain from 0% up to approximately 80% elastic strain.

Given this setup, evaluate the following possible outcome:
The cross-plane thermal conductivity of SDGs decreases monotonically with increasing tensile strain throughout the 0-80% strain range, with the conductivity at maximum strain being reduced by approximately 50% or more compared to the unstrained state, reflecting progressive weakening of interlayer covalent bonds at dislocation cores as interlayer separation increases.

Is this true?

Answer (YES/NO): NO